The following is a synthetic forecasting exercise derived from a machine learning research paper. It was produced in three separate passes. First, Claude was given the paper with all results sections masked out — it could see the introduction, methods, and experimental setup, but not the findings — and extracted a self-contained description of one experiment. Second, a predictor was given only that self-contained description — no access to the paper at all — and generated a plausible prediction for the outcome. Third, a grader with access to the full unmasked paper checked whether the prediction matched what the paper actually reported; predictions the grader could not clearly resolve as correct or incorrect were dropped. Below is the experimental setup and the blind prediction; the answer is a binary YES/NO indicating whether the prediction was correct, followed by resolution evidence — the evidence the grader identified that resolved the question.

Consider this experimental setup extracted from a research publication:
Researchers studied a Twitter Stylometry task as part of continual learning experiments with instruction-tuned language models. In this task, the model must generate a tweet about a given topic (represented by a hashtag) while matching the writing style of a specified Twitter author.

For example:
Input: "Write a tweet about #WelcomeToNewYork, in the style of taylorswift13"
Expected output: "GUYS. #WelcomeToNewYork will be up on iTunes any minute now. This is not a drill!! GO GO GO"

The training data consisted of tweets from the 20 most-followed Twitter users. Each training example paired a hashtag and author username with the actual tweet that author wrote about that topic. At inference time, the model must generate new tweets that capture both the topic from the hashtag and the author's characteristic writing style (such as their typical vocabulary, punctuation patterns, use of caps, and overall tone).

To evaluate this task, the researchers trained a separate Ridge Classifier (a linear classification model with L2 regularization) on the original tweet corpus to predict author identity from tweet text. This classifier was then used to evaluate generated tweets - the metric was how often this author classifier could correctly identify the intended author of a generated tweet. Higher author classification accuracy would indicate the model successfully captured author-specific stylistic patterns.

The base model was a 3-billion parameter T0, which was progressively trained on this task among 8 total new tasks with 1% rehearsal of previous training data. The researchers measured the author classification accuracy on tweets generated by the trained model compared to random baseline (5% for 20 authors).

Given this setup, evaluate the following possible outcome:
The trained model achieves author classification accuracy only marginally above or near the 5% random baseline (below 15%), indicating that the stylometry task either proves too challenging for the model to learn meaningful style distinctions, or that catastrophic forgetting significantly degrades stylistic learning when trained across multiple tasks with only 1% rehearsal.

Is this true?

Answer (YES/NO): NO